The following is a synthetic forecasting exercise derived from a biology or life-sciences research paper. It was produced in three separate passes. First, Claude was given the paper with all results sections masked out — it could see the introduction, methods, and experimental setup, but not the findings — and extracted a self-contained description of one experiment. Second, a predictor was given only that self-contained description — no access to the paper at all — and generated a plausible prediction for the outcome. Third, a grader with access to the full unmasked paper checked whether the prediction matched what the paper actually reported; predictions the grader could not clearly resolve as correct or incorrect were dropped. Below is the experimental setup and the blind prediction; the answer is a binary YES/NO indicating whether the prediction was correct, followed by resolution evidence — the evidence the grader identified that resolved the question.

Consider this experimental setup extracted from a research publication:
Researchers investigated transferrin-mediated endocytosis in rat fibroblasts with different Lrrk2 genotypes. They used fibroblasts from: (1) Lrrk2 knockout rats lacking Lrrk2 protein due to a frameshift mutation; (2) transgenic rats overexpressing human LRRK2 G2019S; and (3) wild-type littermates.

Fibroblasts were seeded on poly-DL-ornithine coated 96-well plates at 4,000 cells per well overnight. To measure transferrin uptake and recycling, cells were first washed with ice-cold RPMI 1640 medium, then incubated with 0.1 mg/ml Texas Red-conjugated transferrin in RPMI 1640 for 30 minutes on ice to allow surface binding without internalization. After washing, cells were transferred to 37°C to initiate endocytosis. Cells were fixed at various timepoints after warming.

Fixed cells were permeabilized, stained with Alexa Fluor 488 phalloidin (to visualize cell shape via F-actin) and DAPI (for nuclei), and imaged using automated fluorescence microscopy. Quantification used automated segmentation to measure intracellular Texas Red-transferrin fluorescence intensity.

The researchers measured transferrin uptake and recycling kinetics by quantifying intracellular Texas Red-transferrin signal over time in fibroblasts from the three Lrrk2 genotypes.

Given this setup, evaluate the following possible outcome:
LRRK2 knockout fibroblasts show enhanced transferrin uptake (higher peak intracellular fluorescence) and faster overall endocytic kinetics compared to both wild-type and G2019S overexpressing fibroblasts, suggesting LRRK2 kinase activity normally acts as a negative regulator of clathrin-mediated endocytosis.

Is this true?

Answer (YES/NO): NO